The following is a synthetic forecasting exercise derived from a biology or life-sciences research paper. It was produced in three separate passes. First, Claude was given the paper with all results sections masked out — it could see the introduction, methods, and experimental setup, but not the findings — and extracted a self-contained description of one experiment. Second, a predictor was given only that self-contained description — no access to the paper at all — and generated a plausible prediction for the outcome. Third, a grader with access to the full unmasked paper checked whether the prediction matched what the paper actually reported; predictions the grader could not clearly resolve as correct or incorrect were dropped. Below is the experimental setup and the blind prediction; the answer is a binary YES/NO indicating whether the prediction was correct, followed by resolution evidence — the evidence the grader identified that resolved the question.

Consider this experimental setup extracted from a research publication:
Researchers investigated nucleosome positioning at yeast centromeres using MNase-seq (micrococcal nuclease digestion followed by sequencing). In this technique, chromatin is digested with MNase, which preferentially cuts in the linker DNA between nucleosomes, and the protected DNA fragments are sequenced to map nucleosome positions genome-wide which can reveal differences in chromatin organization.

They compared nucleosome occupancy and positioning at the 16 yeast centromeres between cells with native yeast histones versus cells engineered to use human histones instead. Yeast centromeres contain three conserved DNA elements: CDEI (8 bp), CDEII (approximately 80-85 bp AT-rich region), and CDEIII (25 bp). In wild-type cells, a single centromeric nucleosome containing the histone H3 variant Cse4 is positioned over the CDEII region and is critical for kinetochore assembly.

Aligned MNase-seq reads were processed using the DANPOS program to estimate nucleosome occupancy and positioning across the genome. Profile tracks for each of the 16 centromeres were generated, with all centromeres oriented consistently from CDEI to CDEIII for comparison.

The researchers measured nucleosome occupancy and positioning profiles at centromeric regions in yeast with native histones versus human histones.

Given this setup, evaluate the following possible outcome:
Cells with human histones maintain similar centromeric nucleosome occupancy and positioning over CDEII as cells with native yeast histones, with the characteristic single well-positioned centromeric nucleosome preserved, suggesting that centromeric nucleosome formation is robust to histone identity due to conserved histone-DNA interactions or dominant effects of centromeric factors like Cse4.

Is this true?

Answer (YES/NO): NO